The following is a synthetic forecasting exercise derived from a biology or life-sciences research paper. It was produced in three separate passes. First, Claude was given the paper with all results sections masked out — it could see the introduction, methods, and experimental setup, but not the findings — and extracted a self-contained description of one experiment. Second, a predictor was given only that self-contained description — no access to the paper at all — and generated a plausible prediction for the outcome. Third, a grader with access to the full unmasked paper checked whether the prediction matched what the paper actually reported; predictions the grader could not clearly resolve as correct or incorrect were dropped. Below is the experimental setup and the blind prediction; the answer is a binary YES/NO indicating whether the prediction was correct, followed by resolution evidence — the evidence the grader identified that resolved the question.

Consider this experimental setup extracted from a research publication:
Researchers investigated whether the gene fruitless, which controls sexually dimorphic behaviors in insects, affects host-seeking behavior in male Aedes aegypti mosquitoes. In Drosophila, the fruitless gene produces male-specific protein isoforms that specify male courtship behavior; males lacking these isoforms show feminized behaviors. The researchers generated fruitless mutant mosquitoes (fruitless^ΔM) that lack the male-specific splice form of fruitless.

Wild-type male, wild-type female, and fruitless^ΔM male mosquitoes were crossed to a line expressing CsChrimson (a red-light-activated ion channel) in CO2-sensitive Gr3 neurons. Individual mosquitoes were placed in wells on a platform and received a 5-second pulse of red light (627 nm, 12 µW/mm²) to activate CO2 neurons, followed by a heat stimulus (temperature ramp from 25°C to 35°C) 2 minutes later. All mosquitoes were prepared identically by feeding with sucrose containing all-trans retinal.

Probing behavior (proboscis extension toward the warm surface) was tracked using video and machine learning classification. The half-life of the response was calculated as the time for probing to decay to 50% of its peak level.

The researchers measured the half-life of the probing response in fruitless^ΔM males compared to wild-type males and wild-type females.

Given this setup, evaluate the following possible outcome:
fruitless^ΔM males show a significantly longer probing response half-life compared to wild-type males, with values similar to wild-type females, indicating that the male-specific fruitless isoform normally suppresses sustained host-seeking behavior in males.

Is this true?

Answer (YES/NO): NO